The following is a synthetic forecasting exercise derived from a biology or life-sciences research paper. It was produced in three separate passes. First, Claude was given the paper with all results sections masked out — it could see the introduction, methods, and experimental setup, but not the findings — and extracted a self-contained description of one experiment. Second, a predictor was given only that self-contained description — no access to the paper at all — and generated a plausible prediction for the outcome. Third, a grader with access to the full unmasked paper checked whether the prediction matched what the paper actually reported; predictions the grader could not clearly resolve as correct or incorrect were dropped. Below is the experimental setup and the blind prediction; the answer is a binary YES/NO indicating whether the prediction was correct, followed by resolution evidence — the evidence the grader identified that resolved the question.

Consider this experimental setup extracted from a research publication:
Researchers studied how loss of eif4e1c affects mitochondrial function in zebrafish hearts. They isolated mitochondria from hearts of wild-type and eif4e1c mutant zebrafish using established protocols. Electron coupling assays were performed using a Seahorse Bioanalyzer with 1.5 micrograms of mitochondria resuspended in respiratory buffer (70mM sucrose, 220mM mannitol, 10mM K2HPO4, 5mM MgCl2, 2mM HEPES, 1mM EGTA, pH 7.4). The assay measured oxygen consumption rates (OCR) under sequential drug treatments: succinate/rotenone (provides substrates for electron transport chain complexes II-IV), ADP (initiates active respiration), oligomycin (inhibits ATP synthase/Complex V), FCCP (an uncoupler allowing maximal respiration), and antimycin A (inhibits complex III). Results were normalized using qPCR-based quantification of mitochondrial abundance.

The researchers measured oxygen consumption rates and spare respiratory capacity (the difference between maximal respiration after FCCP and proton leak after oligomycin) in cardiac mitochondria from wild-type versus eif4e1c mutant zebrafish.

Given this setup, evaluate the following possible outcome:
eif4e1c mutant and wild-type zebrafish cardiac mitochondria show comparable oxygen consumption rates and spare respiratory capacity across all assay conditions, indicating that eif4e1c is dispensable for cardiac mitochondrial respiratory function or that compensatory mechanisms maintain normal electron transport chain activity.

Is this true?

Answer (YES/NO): NO